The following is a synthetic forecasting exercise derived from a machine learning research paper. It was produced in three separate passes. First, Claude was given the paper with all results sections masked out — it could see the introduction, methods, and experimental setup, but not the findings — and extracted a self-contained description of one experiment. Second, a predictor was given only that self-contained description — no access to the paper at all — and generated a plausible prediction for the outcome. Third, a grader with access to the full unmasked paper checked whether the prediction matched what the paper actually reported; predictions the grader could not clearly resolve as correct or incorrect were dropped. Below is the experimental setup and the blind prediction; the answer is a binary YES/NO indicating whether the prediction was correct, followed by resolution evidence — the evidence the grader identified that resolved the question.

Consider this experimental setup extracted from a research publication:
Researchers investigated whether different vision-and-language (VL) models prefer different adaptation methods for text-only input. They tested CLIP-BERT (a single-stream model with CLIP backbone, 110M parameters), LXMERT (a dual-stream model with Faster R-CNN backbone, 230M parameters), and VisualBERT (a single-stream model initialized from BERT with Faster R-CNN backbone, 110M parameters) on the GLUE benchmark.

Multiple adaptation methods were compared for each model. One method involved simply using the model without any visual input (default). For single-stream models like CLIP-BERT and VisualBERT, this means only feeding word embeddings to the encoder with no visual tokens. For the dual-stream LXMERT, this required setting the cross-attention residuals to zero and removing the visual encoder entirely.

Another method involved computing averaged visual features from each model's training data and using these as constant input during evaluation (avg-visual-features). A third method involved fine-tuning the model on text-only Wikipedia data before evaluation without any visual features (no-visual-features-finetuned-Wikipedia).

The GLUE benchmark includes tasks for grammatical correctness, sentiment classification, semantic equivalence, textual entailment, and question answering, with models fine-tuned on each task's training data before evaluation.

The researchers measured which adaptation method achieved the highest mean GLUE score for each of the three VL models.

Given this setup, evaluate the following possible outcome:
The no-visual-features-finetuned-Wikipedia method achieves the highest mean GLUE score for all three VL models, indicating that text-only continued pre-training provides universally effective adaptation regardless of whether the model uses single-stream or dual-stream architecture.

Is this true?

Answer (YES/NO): NO